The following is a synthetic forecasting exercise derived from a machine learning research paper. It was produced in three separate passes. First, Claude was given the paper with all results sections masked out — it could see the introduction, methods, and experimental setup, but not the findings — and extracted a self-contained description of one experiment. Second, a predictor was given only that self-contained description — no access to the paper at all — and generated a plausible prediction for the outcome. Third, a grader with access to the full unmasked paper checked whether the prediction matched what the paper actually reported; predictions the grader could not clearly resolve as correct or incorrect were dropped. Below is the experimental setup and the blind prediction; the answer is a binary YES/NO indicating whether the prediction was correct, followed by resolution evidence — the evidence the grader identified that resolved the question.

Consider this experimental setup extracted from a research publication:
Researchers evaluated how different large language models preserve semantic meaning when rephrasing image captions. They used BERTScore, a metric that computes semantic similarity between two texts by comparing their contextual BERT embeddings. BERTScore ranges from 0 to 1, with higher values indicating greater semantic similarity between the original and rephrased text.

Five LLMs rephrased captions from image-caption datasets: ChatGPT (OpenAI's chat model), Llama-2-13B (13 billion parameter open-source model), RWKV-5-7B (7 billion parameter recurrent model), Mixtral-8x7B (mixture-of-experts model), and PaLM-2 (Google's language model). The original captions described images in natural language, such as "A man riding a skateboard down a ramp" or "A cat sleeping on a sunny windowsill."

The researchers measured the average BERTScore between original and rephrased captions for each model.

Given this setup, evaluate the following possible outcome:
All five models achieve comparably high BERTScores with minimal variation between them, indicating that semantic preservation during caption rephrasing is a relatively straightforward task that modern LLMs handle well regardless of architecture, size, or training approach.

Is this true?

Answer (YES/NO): NO